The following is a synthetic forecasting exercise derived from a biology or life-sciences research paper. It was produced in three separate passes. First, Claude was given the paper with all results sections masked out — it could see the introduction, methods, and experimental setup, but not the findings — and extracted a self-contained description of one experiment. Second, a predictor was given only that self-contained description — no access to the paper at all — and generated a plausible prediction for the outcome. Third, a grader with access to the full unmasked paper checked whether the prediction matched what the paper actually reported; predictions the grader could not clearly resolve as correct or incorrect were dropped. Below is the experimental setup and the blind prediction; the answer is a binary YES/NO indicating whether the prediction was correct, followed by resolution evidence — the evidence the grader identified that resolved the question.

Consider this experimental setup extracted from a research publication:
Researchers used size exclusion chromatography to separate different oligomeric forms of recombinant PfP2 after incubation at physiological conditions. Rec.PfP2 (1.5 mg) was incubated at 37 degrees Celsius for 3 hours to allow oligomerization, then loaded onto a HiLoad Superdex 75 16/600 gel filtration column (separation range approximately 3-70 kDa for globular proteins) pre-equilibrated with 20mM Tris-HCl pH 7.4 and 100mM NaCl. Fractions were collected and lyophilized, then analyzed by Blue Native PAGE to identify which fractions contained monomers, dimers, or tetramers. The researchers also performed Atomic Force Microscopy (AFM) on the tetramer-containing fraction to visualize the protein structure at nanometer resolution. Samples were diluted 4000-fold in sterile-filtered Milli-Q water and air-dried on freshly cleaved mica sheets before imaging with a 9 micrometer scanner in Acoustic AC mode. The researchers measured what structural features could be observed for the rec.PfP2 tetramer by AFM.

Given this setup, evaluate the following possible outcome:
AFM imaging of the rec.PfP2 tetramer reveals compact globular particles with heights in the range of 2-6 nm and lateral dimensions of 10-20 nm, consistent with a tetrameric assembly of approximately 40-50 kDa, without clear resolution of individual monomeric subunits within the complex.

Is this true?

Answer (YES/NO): NO